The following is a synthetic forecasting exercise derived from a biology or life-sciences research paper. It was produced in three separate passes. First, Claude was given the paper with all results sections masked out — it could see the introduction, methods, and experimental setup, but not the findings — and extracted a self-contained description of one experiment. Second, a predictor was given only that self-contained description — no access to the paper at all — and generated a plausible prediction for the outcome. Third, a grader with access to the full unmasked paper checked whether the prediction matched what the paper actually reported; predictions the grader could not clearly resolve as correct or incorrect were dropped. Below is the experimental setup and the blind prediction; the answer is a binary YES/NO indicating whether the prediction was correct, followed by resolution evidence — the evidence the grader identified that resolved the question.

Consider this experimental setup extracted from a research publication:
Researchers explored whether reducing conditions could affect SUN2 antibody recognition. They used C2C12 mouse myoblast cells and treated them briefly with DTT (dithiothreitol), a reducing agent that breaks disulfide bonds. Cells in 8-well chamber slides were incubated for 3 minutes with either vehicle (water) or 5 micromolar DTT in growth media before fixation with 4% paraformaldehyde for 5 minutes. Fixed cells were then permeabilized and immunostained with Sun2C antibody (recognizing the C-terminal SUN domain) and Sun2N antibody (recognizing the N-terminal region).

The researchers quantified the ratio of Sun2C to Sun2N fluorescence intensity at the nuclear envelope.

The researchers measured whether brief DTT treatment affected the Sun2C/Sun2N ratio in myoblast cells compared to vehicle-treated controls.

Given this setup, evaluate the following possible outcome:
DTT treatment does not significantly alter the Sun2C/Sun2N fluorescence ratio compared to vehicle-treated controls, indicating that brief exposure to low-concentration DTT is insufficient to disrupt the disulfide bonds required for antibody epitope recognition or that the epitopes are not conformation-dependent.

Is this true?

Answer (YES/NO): NO